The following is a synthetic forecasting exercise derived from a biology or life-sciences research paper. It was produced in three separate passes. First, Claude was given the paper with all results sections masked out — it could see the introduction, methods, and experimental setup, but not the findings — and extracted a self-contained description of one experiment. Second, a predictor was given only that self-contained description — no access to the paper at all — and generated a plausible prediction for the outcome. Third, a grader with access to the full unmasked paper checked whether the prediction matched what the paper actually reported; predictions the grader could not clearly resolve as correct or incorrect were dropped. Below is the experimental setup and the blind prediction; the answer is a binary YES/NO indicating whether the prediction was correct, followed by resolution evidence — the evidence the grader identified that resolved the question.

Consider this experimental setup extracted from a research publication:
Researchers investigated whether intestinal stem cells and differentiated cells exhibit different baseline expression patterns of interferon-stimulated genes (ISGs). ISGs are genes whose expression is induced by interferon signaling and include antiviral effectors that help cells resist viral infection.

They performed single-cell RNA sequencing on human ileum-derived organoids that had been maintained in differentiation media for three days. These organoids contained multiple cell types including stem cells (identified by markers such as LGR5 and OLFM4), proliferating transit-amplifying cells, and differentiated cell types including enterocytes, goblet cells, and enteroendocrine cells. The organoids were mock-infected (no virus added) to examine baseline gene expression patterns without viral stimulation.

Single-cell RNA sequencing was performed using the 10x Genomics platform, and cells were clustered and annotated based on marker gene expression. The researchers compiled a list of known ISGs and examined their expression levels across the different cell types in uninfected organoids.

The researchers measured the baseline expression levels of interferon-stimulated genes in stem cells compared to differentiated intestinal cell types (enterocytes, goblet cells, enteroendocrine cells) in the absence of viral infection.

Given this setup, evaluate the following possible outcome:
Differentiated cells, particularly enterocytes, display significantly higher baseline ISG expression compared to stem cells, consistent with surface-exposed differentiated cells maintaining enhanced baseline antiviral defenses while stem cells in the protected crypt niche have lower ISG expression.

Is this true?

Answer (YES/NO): NO